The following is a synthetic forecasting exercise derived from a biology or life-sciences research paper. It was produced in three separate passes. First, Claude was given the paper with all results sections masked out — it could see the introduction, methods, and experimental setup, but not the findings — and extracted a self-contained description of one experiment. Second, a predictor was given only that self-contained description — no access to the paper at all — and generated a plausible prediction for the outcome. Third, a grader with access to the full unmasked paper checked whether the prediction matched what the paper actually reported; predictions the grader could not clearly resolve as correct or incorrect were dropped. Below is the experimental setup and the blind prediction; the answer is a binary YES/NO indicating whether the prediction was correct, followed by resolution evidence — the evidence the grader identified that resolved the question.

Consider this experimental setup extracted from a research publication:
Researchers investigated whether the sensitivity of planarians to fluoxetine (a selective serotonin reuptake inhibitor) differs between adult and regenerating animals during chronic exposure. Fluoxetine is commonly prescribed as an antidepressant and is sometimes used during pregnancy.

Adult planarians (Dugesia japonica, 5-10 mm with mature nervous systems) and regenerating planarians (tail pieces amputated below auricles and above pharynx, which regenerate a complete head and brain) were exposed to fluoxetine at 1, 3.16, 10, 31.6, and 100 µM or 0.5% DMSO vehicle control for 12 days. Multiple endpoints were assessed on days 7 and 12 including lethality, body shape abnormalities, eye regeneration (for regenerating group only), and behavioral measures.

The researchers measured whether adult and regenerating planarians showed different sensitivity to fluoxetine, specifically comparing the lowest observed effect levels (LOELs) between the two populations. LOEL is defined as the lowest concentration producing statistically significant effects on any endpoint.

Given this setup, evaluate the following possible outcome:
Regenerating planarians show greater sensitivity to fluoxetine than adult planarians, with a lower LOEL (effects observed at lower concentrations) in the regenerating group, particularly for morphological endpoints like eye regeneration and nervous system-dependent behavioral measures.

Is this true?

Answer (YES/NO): NO